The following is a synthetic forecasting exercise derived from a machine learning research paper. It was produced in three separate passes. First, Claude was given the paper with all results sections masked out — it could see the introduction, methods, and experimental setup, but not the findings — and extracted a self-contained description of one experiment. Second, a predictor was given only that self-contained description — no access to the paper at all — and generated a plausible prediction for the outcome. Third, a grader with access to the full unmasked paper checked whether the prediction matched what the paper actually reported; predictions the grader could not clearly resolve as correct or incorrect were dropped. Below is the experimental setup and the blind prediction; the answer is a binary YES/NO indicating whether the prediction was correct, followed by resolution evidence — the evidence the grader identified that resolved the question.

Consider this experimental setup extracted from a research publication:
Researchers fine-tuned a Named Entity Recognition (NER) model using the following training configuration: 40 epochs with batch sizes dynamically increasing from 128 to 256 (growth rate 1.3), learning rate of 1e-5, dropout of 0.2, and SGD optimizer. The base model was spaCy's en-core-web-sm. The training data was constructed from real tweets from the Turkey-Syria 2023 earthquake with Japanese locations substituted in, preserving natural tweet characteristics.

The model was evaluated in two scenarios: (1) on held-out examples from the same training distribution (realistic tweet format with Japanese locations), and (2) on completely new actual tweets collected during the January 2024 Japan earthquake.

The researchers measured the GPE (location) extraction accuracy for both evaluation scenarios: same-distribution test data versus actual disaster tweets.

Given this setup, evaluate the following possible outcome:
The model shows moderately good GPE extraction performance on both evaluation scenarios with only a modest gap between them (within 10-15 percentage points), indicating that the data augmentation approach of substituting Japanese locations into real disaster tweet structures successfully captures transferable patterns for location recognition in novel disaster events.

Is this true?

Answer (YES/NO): NO